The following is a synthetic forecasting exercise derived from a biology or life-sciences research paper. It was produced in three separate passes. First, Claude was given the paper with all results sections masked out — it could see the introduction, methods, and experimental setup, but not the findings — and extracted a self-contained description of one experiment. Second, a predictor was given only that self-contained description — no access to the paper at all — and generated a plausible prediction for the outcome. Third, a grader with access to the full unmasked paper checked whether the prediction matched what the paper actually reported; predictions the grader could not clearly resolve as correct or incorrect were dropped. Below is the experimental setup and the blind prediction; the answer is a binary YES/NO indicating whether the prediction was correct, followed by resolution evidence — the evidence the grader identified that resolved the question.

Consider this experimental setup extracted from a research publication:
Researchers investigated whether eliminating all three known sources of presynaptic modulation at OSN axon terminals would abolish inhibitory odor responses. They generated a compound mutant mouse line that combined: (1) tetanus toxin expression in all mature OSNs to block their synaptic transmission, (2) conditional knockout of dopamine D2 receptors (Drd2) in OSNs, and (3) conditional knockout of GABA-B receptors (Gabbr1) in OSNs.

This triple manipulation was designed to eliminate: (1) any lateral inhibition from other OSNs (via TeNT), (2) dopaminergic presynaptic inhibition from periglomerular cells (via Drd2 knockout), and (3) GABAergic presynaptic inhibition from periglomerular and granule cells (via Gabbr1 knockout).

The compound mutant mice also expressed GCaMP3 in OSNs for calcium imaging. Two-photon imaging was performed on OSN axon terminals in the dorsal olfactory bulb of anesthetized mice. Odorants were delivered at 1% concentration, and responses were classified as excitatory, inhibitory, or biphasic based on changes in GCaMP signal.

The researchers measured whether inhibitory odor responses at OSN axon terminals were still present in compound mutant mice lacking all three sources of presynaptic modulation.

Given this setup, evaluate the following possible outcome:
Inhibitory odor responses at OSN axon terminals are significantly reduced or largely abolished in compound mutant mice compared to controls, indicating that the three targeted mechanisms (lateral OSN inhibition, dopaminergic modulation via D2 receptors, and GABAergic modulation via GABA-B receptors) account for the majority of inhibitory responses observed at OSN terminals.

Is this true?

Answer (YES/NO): NO